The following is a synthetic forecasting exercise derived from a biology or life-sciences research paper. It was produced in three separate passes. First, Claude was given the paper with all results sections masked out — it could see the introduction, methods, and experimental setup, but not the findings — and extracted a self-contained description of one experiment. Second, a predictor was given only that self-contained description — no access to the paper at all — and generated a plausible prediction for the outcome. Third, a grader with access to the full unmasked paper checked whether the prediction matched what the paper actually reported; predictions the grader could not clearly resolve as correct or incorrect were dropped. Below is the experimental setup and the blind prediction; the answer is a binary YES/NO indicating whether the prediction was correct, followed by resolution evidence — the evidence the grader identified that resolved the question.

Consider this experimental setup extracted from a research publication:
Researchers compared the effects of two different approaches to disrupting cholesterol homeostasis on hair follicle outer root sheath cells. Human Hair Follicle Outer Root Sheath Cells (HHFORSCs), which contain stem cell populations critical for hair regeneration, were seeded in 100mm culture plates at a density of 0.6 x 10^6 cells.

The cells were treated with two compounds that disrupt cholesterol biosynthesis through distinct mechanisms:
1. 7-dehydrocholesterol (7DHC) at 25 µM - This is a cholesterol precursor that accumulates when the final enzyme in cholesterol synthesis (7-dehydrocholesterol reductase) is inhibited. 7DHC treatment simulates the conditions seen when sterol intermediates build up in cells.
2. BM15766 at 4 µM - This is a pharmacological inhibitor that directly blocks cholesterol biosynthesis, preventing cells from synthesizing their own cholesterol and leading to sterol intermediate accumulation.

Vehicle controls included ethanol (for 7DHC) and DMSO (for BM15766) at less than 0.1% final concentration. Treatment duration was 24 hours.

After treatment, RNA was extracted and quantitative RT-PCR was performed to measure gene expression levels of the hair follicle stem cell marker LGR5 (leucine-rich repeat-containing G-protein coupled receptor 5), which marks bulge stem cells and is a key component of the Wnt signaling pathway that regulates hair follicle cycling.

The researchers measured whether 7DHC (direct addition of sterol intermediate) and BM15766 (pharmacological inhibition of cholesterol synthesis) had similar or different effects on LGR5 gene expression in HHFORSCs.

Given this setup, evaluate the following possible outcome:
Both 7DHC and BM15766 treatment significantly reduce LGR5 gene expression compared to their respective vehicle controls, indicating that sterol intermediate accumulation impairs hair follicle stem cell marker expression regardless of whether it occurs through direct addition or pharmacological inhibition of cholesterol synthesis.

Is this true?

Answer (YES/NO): YES